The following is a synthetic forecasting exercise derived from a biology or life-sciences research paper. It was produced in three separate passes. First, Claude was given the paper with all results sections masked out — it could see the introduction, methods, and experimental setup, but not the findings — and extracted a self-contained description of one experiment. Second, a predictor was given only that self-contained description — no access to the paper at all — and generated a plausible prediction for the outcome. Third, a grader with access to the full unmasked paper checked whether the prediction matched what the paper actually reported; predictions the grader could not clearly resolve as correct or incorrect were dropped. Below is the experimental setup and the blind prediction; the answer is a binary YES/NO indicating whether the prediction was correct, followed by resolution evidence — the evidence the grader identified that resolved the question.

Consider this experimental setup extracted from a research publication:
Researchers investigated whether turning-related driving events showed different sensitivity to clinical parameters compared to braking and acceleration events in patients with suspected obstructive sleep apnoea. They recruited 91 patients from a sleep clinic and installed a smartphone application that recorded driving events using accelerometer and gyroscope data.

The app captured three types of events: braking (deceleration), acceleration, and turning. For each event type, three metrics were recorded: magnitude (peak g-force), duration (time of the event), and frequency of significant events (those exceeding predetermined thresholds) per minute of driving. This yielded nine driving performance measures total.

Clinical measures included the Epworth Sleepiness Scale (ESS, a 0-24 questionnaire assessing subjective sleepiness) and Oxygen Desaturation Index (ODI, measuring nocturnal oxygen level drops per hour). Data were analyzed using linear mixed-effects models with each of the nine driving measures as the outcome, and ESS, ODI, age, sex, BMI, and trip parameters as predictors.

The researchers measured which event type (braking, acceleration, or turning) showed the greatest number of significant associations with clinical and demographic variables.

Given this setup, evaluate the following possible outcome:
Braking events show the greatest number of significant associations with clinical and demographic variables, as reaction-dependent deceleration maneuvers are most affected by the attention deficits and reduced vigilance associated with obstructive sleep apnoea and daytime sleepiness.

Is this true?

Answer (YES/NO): NO